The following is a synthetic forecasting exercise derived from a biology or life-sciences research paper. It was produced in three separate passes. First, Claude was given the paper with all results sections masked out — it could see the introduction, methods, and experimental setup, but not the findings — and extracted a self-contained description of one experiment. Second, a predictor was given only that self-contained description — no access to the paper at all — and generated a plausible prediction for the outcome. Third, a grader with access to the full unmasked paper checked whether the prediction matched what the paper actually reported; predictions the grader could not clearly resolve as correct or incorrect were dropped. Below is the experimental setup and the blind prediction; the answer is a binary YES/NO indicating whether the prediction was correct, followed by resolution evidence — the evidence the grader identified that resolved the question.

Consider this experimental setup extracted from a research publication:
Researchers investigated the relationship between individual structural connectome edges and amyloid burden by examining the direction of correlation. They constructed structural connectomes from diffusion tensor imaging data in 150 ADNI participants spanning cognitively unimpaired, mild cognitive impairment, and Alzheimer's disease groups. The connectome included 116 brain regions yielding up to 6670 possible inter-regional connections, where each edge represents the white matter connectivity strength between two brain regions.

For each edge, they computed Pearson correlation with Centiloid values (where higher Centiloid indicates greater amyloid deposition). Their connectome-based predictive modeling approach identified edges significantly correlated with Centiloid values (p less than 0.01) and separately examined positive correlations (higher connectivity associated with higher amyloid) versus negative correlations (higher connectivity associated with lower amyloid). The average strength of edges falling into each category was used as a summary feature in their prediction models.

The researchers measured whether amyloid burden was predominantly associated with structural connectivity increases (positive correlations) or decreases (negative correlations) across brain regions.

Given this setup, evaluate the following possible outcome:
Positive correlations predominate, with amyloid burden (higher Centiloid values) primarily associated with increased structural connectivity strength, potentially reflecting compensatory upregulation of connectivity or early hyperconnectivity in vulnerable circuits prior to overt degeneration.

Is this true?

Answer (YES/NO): NO